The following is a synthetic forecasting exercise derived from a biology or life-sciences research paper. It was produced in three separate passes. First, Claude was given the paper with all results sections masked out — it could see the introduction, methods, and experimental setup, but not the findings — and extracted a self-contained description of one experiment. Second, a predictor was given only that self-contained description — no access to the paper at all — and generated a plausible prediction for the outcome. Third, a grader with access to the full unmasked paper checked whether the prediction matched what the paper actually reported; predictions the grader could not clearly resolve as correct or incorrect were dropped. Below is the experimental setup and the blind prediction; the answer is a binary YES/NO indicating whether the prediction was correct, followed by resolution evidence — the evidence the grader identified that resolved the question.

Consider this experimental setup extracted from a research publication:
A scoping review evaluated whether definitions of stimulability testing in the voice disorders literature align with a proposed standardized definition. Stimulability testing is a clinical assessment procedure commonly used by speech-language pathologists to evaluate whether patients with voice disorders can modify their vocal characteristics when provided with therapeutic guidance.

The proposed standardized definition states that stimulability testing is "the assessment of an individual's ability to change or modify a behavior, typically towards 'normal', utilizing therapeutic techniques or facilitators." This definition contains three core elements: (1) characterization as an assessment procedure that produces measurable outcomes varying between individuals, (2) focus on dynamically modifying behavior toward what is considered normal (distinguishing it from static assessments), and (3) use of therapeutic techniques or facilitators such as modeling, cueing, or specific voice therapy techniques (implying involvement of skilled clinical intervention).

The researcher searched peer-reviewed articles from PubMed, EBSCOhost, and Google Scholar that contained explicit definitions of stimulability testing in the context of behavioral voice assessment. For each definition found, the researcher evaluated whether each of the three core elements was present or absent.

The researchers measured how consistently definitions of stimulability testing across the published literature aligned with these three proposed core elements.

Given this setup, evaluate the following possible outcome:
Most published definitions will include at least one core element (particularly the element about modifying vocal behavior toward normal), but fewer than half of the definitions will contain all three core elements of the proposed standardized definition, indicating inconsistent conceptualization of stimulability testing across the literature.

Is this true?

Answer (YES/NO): NO